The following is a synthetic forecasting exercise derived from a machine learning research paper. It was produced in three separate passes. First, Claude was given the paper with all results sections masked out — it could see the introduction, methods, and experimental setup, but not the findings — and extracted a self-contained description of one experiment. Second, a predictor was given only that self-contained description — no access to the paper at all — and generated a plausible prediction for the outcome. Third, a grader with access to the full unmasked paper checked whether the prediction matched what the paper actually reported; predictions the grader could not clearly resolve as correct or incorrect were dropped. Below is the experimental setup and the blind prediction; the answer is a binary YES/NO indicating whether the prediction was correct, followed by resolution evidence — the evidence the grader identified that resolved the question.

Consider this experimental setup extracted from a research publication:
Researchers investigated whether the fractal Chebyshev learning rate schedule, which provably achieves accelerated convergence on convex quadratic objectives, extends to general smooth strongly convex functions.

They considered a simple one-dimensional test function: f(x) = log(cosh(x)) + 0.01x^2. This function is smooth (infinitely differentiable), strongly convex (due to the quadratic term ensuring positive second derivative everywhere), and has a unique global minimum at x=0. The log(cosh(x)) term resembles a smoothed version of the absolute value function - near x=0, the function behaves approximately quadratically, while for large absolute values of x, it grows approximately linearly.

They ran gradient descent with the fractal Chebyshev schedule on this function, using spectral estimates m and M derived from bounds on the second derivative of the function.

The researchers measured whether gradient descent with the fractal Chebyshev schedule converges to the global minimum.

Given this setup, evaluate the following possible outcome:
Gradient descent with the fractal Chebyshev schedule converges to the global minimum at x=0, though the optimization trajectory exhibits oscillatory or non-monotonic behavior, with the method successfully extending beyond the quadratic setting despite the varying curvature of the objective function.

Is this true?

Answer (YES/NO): NO